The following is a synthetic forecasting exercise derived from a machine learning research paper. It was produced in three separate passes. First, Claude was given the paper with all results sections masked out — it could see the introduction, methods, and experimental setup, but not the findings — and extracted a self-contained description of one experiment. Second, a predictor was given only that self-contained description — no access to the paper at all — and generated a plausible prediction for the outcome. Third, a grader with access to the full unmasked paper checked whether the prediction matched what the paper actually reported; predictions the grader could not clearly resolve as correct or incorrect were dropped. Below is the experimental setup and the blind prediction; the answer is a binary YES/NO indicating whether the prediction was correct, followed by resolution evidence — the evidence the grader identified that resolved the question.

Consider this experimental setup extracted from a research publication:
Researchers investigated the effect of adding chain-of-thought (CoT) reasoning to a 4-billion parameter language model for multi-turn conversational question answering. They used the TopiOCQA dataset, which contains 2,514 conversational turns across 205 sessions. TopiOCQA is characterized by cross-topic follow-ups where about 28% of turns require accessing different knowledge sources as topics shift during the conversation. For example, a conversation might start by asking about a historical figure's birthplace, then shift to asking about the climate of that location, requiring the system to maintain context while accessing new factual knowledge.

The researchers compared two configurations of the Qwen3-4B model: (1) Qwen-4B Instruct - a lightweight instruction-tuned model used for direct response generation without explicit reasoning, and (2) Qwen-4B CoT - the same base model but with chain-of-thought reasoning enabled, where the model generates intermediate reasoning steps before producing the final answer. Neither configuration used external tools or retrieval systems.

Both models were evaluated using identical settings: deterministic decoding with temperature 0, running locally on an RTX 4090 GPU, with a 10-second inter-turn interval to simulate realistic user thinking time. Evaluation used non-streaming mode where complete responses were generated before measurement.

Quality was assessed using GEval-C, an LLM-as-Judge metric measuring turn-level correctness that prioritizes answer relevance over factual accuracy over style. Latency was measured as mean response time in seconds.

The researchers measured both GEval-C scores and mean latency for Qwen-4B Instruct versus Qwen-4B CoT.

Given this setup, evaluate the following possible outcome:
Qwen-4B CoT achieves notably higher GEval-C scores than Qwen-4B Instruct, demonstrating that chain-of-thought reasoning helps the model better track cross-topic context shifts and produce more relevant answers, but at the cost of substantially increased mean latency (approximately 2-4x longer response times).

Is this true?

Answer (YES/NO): NO